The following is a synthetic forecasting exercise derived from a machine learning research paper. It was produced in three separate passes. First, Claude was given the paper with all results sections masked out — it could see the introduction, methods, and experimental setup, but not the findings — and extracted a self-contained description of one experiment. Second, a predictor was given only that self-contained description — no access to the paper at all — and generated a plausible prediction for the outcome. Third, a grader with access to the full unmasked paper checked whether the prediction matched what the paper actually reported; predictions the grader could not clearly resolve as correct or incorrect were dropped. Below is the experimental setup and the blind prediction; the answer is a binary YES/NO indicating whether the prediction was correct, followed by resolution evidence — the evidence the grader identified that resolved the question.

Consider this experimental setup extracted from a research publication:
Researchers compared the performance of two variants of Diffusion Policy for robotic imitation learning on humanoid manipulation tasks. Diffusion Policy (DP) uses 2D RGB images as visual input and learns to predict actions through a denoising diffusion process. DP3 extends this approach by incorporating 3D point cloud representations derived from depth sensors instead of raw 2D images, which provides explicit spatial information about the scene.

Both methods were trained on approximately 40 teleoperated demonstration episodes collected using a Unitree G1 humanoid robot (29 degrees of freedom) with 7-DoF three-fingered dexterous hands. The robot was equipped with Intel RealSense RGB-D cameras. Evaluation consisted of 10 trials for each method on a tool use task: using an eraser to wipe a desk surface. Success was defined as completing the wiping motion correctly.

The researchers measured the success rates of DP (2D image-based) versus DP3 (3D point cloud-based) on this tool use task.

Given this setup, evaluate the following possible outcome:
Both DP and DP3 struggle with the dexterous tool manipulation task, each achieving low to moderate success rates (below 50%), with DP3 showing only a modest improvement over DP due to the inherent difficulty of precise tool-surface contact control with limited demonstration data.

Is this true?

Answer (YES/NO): NO